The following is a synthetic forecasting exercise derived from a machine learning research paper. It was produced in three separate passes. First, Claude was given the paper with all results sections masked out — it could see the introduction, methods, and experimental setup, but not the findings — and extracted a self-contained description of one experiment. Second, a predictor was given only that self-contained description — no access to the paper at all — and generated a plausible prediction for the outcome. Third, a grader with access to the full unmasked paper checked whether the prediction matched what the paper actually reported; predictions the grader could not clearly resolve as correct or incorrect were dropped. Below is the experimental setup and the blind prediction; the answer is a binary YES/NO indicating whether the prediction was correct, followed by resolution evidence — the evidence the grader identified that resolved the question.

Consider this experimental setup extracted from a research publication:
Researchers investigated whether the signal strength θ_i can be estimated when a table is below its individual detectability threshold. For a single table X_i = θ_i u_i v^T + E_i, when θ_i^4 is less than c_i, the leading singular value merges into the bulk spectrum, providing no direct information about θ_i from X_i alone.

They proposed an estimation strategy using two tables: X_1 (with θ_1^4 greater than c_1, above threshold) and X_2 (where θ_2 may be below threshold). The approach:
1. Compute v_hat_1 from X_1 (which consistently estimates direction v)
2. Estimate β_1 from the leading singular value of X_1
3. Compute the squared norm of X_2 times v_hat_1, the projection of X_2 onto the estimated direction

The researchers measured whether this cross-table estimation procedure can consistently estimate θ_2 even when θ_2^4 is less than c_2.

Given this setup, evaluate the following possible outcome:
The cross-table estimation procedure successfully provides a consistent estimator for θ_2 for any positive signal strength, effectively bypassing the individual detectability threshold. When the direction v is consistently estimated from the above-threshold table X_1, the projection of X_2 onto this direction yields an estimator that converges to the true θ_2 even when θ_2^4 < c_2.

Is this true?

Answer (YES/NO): YES